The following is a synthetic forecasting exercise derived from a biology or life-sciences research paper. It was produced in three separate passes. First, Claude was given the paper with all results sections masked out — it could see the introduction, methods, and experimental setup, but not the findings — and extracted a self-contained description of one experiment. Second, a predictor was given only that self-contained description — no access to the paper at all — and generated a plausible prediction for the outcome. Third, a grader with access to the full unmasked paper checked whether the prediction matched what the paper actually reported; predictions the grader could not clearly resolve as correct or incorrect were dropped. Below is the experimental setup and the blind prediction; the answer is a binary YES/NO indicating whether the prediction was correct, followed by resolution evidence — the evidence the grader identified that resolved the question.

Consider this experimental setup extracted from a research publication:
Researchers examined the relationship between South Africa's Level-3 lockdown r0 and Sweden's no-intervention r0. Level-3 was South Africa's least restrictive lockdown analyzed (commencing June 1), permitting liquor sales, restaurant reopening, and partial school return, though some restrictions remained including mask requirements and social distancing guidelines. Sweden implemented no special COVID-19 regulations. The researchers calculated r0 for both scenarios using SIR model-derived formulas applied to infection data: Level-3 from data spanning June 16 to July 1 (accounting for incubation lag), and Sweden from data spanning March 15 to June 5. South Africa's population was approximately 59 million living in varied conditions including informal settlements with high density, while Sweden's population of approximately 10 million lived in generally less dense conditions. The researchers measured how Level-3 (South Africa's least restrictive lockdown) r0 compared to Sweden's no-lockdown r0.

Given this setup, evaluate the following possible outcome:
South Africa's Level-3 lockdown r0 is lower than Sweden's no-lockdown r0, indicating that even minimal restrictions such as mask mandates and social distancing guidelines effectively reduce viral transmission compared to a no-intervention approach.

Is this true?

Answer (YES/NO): YES